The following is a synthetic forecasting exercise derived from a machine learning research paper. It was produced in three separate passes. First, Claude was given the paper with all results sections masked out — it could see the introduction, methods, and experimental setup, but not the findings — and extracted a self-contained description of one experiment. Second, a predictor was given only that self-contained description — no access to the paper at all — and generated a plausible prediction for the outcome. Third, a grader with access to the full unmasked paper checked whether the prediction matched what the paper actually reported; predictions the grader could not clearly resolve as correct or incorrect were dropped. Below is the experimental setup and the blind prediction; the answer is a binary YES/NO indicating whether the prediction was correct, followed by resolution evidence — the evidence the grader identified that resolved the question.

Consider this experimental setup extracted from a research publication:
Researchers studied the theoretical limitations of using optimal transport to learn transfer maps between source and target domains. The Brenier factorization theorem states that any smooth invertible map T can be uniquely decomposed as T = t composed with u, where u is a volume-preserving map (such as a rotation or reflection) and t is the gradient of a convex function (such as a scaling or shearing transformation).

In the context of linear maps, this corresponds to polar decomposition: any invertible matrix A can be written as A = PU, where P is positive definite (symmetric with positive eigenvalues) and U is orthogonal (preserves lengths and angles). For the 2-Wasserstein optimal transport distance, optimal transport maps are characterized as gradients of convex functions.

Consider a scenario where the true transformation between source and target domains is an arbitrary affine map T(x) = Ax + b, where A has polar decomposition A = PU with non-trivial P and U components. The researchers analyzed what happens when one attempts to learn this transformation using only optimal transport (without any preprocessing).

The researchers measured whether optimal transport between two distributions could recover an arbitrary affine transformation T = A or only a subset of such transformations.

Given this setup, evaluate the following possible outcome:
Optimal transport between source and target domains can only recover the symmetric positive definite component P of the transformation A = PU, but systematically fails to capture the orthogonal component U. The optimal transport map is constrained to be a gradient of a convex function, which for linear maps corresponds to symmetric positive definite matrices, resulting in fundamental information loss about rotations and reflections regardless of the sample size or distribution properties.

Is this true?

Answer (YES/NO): YES